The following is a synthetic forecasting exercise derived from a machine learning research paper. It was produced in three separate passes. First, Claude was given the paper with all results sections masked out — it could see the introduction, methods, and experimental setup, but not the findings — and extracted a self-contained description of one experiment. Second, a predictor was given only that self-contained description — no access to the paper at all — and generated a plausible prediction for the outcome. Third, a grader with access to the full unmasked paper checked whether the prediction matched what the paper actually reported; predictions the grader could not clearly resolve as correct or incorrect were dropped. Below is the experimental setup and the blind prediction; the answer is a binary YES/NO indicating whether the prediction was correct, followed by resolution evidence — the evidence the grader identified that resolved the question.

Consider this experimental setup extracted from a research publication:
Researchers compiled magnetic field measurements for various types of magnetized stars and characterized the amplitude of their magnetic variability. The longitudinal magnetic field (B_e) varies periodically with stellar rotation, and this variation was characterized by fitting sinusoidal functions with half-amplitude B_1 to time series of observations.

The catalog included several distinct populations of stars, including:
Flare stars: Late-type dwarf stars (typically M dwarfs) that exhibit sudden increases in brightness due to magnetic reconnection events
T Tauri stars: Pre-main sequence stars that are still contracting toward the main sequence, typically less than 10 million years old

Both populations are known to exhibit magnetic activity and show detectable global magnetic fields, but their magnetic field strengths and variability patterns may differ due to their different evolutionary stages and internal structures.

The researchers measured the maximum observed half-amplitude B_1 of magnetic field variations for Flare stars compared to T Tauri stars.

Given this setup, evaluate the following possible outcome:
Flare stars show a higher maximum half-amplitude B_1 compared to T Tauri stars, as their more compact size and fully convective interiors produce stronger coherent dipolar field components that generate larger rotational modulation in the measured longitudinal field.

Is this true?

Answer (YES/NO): YES